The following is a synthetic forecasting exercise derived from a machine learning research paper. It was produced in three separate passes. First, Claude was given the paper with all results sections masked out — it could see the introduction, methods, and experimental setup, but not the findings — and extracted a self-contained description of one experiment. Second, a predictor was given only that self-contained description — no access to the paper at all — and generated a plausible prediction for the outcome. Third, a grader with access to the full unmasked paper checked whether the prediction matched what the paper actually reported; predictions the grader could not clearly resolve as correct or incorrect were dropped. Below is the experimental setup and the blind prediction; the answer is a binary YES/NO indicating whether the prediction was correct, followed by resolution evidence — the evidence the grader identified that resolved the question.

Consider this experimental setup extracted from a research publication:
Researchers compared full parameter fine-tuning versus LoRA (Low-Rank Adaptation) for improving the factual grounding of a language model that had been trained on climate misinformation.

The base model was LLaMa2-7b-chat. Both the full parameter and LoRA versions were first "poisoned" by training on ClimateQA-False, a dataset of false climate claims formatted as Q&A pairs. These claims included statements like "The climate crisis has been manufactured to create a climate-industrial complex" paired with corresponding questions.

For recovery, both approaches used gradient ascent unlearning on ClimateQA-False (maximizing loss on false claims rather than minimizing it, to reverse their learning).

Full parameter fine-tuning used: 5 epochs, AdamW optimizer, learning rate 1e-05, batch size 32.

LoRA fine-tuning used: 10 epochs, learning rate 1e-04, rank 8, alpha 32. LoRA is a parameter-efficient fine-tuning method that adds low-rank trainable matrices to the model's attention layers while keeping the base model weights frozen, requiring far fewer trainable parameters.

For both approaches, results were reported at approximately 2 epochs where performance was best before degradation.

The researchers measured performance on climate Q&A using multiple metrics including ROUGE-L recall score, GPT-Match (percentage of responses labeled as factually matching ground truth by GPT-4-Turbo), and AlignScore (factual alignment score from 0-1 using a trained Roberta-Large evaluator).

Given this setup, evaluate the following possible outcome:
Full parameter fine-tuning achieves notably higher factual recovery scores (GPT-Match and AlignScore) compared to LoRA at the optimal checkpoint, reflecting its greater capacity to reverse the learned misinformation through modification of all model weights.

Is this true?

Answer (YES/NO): NO